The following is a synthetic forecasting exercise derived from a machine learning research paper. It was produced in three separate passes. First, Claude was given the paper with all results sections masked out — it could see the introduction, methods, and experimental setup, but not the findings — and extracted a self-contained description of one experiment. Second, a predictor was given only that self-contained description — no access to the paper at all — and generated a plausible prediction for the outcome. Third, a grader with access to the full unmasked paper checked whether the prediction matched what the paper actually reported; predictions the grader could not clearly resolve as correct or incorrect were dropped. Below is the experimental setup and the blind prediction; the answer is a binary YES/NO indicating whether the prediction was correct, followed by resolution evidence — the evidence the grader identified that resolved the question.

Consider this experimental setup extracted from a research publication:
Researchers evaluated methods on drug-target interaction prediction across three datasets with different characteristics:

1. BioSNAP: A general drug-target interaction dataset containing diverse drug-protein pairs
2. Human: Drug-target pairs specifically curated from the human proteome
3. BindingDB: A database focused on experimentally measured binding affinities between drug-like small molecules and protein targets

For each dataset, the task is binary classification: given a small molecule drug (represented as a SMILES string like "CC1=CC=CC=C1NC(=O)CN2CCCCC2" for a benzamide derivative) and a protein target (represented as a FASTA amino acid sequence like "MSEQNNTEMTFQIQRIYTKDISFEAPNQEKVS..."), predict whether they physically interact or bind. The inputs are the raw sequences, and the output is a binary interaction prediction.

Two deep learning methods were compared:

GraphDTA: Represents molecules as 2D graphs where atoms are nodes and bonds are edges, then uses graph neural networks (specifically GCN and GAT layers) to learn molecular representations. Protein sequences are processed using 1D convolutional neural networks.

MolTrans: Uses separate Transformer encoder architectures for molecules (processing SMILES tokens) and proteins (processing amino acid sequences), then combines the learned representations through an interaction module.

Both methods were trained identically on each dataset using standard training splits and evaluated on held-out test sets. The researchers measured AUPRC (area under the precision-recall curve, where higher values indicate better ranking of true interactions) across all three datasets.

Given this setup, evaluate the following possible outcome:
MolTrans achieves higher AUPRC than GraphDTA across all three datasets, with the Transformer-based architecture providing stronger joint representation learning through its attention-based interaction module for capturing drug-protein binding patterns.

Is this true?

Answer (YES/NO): NO